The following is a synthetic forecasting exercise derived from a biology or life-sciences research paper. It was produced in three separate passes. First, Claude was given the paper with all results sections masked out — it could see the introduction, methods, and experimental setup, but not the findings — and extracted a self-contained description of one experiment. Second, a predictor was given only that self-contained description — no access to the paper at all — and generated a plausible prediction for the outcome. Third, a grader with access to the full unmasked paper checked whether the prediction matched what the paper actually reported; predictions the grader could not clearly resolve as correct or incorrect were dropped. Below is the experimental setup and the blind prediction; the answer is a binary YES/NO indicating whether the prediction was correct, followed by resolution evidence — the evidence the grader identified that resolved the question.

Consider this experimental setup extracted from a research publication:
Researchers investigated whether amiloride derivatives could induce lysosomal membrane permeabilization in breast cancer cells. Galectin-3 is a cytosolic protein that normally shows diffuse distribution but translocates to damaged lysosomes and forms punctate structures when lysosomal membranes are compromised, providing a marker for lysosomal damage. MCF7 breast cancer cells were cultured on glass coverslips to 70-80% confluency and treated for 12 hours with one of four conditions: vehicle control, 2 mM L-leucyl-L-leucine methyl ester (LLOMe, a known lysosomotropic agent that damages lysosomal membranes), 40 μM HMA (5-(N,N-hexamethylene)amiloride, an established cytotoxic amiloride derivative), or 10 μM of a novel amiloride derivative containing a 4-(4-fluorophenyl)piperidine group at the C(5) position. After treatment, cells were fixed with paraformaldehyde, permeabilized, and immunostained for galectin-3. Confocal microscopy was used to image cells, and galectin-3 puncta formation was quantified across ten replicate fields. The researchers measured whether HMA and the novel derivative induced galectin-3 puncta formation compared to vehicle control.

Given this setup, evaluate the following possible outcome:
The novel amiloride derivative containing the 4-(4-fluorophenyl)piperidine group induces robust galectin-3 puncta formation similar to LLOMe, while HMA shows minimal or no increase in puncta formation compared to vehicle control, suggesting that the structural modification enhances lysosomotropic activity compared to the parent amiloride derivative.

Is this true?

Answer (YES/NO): NO